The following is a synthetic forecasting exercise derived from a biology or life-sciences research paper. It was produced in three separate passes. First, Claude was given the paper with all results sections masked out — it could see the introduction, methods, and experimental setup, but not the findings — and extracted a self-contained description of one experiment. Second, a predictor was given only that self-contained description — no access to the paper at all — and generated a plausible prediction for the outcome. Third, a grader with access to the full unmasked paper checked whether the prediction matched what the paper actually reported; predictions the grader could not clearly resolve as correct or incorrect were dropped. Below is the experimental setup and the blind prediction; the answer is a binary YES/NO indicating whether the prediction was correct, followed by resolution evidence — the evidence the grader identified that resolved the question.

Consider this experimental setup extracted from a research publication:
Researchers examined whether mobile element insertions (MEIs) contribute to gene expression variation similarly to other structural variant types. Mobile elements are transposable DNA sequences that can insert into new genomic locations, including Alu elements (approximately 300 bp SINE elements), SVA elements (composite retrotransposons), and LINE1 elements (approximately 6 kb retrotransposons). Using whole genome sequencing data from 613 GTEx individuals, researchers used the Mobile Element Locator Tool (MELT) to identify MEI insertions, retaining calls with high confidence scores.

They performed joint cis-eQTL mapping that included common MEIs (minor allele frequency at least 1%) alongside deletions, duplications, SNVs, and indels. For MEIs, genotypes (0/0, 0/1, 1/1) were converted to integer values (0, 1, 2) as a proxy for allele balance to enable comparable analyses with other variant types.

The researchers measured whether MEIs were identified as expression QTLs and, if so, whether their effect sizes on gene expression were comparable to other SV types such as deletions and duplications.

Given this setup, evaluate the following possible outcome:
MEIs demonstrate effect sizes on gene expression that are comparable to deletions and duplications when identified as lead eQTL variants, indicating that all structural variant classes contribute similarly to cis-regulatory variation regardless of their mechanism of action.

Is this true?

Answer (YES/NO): NO